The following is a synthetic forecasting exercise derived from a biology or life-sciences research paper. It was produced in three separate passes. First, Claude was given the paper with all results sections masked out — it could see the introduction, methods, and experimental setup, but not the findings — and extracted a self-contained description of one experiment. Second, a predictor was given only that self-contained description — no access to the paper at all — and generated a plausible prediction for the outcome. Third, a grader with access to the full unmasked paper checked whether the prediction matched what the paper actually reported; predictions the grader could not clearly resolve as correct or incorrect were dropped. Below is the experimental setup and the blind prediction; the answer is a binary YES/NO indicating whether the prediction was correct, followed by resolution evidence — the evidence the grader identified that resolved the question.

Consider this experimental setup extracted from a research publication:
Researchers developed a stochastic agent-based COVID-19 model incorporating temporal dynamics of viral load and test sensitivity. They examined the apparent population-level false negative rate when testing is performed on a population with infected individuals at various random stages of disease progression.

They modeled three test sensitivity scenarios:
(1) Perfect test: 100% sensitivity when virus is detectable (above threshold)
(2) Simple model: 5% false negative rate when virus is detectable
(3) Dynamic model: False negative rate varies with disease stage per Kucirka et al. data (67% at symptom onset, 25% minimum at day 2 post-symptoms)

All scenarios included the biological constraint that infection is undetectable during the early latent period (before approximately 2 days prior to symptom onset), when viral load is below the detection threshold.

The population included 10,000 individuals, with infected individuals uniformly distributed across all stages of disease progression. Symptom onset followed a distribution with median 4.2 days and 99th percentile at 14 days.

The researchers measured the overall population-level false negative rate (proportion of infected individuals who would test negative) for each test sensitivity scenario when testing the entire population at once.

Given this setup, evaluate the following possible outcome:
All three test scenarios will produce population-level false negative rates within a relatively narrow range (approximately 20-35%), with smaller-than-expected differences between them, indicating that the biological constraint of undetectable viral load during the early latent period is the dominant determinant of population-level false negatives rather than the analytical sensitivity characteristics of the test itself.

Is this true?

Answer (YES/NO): NO